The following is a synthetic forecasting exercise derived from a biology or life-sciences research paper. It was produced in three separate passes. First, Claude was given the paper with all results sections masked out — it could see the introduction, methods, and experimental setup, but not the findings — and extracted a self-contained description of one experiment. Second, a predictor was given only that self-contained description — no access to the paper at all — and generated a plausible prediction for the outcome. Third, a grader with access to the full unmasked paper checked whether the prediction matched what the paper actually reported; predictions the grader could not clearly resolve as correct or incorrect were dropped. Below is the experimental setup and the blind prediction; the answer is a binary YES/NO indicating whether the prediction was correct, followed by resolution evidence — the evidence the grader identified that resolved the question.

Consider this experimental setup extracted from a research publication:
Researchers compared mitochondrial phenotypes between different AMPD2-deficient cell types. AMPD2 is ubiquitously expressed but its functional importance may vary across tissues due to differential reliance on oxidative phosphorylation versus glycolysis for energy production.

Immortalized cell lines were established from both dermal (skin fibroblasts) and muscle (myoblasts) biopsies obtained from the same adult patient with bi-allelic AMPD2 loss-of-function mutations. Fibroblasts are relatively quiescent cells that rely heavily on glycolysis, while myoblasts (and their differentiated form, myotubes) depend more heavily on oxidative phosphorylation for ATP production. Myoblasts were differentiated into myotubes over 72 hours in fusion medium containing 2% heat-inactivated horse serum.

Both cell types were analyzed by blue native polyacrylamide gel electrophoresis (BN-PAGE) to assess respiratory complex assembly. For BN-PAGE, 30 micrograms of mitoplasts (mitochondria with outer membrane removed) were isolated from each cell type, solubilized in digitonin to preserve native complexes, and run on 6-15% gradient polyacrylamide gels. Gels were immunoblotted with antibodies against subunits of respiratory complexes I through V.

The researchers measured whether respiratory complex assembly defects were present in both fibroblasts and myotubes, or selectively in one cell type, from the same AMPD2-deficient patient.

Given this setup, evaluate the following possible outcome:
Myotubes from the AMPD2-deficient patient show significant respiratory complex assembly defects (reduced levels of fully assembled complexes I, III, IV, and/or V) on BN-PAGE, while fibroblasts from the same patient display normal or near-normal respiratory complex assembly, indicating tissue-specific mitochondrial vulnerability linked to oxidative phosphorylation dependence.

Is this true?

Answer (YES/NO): NO